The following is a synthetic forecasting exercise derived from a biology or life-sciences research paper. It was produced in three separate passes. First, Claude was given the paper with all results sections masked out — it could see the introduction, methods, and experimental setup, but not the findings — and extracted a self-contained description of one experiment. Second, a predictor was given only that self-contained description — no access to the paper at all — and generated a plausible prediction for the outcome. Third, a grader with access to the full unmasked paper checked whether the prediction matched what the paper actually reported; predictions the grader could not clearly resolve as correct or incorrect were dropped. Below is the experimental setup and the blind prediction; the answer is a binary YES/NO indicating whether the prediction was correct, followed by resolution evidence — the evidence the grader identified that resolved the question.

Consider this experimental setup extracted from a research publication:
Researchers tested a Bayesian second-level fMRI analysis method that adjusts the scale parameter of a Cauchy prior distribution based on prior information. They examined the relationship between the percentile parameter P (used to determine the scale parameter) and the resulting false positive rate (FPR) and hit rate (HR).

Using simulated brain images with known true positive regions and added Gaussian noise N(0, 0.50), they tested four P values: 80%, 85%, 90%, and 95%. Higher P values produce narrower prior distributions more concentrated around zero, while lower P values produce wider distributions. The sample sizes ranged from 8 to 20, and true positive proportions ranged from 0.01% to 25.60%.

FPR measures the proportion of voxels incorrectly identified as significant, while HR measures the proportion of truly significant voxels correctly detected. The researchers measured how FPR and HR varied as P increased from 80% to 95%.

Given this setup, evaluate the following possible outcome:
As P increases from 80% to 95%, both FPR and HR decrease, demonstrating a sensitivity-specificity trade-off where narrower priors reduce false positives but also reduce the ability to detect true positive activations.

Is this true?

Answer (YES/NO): YES